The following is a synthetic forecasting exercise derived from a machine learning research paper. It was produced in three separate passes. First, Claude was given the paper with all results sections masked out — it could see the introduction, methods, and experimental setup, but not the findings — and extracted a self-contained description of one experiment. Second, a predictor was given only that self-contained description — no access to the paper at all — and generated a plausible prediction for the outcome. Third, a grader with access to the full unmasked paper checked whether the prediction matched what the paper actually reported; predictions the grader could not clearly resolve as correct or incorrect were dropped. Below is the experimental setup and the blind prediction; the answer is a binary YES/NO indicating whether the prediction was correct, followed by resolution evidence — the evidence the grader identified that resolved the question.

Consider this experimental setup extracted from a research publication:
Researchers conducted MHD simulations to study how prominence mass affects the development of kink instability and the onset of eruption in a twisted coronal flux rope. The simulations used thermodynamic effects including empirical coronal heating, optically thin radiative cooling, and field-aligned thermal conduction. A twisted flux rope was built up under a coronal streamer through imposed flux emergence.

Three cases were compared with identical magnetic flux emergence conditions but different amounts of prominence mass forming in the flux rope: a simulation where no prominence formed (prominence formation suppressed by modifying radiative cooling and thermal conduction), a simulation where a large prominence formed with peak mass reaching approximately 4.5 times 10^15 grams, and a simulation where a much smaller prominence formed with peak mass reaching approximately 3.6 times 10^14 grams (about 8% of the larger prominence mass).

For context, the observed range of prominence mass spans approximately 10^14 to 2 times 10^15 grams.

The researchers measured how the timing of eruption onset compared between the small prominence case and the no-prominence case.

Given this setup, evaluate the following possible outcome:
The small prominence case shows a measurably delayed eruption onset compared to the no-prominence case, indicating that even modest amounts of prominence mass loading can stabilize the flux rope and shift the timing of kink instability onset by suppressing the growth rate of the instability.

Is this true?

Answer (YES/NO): NO